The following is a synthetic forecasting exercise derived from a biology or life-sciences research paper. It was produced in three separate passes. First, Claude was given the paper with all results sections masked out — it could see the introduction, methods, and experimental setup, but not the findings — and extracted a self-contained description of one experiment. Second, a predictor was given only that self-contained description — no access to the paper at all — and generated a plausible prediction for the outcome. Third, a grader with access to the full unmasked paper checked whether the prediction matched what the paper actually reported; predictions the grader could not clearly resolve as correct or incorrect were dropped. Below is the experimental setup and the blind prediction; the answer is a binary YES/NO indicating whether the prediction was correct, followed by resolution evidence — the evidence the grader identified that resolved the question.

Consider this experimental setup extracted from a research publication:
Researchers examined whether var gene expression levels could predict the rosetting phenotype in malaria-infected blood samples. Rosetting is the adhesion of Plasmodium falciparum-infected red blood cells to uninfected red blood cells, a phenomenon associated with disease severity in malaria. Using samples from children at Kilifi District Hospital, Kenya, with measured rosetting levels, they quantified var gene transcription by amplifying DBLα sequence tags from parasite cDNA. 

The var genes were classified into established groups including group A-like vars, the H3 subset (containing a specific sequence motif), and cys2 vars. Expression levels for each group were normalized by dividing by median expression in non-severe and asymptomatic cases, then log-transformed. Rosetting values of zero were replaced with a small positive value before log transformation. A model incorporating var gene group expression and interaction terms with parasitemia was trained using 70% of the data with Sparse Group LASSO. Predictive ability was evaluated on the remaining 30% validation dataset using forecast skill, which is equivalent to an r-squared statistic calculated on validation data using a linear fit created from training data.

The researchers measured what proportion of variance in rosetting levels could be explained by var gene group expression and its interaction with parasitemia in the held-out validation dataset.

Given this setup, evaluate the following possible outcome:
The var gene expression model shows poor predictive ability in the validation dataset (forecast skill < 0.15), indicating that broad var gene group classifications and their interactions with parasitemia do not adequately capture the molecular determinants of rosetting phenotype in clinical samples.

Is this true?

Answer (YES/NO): NO